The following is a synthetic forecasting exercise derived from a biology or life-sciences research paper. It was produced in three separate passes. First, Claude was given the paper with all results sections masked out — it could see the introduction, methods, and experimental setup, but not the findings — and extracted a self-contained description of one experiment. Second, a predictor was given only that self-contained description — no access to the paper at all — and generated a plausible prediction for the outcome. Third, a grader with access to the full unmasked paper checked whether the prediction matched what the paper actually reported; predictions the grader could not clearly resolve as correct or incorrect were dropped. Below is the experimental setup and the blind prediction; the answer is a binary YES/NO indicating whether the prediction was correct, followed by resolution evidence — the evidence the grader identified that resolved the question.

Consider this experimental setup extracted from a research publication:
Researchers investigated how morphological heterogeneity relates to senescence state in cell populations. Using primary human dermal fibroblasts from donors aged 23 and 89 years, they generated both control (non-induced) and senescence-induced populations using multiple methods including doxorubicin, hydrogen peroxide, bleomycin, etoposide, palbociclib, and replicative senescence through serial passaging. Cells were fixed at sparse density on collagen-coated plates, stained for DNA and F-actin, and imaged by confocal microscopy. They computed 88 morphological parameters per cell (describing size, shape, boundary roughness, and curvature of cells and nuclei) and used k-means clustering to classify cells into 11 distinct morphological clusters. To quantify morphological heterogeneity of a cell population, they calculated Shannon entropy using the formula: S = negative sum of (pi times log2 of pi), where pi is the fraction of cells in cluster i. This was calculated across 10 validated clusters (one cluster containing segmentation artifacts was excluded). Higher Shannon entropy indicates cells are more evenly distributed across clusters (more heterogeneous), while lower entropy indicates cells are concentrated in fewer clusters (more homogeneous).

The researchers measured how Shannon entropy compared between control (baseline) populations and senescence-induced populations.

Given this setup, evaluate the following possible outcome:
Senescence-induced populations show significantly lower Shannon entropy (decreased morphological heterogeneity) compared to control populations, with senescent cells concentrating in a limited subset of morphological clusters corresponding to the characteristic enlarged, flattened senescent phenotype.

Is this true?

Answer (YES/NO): NO